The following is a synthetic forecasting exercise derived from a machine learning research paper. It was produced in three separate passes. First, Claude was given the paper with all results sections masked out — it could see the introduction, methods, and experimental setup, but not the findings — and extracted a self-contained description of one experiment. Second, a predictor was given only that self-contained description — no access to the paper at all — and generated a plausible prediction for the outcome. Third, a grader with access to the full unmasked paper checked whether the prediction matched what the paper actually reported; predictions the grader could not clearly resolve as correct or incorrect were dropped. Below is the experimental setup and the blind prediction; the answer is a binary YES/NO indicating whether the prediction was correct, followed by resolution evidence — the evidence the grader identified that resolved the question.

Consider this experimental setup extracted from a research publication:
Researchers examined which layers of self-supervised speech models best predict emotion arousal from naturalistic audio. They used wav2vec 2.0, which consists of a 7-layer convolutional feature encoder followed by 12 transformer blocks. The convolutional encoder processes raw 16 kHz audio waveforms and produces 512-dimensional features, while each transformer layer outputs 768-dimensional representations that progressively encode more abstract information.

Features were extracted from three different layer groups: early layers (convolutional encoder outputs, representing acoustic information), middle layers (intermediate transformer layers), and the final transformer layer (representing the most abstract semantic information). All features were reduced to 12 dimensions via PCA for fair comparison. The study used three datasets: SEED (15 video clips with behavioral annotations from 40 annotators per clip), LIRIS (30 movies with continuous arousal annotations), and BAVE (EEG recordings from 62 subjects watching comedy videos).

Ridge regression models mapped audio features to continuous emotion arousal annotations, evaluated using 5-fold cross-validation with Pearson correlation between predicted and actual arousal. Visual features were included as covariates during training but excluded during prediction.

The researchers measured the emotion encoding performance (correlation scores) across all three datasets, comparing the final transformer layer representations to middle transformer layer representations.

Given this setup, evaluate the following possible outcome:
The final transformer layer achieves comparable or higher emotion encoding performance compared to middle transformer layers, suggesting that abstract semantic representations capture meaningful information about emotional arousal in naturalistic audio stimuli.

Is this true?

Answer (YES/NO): NO